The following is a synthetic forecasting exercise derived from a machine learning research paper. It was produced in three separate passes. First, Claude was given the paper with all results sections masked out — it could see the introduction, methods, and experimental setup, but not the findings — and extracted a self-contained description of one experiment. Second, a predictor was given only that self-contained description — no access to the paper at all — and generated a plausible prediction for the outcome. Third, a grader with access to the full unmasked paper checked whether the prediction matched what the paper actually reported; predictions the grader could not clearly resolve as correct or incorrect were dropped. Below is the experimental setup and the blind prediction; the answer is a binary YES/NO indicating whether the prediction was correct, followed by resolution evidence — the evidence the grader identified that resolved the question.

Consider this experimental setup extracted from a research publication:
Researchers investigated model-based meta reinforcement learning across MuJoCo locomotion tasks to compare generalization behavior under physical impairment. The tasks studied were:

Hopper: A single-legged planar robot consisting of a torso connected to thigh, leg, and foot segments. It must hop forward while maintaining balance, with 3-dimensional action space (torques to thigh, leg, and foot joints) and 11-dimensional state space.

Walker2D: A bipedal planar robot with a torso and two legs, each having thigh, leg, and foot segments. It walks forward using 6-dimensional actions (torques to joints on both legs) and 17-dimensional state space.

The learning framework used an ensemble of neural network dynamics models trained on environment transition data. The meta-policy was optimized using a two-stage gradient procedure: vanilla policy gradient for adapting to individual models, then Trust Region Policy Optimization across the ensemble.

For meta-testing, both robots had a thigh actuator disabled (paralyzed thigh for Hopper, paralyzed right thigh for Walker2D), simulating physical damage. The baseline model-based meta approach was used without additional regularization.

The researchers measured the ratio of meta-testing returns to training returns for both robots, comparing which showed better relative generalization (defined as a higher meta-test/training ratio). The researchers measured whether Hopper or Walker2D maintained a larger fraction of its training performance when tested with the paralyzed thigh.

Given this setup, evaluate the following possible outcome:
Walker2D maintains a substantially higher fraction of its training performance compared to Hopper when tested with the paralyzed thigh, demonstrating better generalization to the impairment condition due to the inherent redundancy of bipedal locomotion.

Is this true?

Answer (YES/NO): YES